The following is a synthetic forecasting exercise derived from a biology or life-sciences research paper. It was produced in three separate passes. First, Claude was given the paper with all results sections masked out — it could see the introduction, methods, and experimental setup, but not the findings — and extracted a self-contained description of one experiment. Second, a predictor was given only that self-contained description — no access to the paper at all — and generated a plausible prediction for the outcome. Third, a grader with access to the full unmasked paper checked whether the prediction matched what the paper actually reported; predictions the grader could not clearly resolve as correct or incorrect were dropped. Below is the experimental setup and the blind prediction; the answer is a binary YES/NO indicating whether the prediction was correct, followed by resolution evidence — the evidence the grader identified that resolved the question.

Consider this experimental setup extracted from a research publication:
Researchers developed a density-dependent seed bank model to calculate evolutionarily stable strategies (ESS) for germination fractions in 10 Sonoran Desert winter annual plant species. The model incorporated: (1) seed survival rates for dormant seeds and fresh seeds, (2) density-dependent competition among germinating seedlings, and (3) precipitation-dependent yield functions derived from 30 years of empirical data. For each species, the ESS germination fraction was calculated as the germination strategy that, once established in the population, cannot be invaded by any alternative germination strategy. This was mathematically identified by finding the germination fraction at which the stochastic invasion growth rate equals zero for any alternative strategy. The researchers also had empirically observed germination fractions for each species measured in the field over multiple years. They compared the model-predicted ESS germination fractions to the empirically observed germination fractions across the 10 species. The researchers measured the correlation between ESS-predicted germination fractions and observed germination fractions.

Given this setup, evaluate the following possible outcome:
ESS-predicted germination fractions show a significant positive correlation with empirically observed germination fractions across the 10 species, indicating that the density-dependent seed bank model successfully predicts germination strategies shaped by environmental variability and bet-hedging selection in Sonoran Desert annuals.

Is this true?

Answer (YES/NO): YES